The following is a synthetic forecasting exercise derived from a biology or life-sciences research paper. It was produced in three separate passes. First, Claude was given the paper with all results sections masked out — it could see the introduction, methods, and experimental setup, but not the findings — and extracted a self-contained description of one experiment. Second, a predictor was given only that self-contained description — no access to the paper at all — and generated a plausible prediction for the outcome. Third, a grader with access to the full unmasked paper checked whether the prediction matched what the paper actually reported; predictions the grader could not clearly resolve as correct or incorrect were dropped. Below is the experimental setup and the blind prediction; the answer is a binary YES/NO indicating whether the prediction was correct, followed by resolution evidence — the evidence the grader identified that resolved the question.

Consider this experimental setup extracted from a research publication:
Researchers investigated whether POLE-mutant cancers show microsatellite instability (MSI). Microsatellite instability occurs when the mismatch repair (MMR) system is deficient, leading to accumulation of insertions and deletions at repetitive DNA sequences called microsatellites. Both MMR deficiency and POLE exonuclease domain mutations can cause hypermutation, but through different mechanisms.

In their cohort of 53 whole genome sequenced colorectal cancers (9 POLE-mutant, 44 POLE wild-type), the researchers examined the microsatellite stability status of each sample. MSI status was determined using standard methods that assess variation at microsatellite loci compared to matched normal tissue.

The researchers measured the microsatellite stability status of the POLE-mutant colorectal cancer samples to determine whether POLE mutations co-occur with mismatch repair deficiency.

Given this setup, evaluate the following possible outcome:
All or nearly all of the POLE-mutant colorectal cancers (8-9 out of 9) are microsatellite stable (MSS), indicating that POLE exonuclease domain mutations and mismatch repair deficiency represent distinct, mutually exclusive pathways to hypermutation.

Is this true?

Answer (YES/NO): YES